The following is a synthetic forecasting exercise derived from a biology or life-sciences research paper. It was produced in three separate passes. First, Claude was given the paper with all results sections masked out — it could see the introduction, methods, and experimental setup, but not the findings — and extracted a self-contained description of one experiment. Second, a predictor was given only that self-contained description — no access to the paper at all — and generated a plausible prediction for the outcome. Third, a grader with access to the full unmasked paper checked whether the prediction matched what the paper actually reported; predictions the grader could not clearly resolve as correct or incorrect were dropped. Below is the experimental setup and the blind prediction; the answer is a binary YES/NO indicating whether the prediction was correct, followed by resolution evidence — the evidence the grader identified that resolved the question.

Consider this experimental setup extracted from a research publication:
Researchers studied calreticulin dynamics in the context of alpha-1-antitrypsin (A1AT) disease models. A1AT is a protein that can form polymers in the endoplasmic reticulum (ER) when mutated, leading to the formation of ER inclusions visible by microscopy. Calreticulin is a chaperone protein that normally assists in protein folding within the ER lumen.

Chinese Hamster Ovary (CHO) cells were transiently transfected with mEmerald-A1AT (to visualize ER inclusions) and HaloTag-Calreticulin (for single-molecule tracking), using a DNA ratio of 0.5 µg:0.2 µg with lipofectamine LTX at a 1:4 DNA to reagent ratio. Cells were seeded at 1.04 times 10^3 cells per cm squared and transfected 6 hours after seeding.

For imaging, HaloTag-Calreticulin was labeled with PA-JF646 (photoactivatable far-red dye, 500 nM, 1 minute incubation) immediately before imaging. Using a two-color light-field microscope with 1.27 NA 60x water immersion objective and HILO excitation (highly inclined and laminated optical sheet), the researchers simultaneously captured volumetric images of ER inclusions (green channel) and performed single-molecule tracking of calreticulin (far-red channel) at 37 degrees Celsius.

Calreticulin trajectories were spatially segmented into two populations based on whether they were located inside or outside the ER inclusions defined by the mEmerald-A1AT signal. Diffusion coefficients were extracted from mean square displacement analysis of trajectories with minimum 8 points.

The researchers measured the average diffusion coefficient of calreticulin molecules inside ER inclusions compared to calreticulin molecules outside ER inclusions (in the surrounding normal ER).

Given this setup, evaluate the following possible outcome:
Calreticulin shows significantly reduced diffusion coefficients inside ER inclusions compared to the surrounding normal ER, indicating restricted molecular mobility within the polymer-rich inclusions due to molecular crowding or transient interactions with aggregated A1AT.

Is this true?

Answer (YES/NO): NO